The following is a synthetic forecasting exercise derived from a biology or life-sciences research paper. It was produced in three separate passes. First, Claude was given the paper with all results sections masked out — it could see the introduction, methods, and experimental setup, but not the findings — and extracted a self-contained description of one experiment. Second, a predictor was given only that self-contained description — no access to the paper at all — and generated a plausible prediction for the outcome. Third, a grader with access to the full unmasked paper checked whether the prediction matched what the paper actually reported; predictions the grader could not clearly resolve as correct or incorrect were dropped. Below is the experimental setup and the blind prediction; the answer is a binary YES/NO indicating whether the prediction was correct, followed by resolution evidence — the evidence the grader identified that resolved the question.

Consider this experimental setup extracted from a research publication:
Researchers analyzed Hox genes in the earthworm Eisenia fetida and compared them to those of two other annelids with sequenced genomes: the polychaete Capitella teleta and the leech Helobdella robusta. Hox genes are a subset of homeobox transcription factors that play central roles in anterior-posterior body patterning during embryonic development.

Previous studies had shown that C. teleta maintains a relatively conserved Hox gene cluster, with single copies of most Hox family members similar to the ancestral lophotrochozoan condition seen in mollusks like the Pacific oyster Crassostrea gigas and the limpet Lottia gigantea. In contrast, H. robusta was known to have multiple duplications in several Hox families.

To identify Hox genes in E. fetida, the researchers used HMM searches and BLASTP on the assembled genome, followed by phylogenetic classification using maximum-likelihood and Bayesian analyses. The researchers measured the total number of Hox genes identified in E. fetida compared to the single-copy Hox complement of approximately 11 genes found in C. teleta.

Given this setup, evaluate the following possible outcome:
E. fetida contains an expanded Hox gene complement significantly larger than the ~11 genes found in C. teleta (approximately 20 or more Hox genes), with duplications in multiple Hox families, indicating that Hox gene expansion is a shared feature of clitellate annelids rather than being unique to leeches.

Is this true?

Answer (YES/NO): YES